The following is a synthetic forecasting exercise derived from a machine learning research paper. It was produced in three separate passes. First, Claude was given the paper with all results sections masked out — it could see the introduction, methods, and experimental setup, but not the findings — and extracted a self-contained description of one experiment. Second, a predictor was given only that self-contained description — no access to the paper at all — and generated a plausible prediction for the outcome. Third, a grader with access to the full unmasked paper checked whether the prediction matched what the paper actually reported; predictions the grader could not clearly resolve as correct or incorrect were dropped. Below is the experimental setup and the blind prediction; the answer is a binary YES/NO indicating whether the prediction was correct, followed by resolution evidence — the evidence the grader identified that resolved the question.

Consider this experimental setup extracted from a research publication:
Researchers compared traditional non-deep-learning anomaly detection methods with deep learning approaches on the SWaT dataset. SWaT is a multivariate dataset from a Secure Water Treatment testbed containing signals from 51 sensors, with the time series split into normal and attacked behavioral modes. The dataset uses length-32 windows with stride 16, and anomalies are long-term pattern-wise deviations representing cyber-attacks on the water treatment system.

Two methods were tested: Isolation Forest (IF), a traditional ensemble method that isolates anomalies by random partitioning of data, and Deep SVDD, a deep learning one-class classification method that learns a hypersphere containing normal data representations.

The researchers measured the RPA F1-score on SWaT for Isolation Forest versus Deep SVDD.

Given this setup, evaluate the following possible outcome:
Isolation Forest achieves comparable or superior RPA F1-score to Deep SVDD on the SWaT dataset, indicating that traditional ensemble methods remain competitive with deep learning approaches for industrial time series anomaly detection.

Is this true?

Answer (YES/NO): YES